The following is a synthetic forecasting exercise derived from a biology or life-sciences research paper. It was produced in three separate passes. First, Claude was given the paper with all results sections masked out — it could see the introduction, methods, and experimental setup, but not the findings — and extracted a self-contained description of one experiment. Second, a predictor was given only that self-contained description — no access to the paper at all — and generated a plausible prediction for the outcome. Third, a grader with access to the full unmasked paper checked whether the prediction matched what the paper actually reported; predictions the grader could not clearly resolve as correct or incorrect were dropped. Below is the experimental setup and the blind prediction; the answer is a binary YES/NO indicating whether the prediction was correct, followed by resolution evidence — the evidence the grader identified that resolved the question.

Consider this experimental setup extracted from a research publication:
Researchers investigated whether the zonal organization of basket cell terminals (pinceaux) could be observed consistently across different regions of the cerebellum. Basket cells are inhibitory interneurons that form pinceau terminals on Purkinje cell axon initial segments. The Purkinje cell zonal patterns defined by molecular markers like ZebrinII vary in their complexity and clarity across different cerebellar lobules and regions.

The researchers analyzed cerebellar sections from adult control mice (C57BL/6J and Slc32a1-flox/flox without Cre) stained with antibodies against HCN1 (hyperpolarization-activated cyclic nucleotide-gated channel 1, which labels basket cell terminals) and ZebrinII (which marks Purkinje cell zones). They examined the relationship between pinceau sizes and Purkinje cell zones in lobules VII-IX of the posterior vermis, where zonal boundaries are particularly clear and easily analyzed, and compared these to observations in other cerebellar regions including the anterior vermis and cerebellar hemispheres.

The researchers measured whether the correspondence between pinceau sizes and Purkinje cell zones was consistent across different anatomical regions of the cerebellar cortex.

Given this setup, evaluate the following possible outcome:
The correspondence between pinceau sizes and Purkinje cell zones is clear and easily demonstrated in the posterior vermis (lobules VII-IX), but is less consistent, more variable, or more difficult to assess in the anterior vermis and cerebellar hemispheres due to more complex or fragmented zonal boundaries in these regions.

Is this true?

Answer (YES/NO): NO